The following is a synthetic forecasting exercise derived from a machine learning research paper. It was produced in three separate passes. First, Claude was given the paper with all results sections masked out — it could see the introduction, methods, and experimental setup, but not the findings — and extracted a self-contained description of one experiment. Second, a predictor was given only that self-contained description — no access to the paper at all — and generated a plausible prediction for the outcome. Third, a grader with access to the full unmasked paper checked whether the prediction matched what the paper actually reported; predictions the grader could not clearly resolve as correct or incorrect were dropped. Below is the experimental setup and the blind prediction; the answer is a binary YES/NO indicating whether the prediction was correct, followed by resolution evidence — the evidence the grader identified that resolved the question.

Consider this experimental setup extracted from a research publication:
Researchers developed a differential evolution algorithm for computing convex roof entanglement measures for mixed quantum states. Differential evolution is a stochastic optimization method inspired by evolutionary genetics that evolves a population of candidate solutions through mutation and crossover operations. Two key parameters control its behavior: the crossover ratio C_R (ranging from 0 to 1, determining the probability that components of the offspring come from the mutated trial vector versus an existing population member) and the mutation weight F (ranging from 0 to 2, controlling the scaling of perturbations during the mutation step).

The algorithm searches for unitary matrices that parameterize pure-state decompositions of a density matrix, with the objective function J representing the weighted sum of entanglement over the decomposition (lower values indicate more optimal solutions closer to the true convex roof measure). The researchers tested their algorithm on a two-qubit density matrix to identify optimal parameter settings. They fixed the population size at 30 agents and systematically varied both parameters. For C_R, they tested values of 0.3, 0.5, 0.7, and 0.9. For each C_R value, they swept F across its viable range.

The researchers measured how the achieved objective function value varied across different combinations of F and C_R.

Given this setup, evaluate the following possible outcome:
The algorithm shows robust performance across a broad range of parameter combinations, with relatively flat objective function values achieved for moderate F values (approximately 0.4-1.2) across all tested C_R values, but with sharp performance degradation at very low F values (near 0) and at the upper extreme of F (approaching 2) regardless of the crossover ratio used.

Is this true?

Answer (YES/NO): NO